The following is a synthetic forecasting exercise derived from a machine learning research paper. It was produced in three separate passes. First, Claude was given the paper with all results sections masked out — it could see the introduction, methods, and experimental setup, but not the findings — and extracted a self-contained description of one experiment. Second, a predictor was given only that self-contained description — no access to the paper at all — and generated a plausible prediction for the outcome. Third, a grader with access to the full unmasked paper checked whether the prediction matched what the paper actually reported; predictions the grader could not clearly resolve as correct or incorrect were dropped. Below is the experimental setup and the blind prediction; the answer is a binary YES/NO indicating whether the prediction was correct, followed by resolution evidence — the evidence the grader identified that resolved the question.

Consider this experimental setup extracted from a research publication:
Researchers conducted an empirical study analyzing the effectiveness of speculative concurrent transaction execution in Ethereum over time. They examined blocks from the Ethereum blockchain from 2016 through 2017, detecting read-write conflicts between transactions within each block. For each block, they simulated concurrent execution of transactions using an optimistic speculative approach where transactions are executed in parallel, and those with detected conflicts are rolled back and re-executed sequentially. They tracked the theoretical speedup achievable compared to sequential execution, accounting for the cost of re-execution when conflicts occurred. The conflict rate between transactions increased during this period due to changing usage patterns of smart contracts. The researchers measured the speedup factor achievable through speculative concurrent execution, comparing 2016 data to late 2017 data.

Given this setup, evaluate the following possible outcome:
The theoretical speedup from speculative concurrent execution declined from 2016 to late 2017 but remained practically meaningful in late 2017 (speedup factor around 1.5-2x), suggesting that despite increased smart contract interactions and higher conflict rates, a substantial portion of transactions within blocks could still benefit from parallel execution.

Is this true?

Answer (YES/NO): YES